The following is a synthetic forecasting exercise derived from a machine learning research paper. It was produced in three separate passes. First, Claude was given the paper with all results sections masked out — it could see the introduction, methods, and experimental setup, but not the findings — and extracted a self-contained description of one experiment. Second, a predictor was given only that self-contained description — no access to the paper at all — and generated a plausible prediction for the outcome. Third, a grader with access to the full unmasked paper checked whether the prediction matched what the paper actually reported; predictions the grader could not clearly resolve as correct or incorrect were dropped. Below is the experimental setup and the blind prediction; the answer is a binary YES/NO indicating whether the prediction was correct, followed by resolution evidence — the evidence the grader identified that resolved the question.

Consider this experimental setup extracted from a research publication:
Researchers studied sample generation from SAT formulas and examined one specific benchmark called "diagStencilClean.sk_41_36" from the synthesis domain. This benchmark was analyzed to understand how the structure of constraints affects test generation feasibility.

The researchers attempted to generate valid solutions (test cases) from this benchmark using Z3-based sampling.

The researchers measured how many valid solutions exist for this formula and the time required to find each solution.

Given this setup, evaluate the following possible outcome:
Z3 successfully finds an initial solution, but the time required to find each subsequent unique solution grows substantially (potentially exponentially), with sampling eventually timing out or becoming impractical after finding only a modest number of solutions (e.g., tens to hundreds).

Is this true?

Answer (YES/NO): NO